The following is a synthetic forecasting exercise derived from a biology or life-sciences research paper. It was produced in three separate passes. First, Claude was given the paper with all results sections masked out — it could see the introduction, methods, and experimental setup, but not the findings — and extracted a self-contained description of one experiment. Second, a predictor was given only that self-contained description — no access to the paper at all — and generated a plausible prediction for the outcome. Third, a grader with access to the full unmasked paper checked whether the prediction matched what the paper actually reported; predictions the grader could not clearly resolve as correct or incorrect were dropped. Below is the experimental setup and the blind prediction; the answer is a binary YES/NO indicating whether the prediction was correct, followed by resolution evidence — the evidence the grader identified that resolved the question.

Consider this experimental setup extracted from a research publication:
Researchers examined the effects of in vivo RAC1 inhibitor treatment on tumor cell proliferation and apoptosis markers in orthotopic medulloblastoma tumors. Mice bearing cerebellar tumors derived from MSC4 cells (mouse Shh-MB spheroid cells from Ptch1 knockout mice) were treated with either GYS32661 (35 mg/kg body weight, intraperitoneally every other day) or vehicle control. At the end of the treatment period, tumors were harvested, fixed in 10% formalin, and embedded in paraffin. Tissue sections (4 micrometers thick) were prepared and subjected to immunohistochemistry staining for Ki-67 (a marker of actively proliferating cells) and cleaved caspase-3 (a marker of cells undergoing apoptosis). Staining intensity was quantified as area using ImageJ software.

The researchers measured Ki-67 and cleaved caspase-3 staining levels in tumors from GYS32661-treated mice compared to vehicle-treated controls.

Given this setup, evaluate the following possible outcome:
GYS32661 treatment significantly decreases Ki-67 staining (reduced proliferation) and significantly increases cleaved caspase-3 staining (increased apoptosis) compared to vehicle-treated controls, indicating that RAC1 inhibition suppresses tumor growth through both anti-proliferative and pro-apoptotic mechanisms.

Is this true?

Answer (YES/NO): YES